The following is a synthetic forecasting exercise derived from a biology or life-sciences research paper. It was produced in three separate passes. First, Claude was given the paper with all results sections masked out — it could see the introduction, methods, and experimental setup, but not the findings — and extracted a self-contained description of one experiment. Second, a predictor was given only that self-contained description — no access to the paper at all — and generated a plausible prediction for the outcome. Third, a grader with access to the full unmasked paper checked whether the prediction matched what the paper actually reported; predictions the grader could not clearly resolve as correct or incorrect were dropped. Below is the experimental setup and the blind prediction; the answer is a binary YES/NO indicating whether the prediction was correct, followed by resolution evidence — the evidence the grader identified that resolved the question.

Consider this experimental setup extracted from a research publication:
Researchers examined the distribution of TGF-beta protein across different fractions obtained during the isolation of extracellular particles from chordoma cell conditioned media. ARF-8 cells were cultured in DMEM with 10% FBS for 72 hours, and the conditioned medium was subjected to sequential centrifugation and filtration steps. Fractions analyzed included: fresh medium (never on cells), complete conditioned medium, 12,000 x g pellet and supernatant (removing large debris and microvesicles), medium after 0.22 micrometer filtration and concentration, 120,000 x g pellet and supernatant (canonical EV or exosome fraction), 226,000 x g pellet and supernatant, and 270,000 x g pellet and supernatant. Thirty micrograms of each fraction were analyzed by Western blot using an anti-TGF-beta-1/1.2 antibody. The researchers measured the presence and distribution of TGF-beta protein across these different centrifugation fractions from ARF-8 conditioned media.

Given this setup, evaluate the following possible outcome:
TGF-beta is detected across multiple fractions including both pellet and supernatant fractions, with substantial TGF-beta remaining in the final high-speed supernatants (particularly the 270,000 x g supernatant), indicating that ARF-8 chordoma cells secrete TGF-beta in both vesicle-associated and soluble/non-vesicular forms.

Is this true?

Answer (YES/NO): NO